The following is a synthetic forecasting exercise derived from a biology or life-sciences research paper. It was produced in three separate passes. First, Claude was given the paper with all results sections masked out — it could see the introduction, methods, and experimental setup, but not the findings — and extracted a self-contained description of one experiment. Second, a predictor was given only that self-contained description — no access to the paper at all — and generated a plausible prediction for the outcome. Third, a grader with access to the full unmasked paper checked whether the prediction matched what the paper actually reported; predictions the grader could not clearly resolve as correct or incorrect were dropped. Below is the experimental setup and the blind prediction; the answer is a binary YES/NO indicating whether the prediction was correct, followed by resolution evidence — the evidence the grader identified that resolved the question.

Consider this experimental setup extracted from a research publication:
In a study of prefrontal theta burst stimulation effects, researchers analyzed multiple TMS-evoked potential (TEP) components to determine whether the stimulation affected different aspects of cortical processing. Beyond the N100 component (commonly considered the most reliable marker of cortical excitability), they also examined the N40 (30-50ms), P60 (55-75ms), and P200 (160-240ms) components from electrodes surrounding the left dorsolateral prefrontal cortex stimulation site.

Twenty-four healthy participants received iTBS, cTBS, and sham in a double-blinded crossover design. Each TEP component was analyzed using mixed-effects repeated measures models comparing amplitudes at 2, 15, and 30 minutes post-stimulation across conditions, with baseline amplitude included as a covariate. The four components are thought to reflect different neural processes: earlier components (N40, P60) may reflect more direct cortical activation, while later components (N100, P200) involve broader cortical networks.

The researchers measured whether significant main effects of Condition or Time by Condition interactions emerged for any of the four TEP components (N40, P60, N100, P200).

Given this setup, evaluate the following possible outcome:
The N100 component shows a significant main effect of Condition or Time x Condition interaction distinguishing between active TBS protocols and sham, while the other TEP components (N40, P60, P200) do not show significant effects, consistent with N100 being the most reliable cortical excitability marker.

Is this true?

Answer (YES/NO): NO